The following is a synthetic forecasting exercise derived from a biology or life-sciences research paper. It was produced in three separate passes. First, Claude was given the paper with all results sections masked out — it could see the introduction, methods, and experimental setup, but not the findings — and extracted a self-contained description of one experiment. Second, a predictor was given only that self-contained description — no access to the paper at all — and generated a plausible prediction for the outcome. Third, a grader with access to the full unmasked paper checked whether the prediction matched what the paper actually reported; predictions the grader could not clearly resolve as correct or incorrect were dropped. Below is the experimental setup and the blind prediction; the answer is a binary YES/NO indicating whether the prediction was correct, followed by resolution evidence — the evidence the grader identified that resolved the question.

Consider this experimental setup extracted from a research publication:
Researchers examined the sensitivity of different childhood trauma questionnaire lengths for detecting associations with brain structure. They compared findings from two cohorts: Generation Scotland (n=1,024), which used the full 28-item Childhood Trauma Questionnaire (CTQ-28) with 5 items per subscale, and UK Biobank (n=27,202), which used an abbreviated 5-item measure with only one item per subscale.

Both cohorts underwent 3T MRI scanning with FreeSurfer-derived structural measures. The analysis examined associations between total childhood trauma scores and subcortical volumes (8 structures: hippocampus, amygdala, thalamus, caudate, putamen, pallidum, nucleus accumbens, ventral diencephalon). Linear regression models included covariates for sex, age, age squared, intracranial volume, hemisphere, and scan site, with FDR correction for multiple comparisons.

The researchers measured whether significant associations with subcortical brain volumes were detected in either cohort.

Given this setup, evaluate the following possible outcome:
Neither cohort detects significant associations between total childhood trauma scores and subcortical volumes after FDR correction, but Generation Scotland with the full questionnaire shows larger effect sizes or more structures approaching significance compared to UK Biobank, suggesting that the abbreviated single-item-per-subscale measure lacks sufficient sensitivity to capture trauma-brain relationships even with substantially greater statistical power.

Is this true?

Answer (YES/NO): NO